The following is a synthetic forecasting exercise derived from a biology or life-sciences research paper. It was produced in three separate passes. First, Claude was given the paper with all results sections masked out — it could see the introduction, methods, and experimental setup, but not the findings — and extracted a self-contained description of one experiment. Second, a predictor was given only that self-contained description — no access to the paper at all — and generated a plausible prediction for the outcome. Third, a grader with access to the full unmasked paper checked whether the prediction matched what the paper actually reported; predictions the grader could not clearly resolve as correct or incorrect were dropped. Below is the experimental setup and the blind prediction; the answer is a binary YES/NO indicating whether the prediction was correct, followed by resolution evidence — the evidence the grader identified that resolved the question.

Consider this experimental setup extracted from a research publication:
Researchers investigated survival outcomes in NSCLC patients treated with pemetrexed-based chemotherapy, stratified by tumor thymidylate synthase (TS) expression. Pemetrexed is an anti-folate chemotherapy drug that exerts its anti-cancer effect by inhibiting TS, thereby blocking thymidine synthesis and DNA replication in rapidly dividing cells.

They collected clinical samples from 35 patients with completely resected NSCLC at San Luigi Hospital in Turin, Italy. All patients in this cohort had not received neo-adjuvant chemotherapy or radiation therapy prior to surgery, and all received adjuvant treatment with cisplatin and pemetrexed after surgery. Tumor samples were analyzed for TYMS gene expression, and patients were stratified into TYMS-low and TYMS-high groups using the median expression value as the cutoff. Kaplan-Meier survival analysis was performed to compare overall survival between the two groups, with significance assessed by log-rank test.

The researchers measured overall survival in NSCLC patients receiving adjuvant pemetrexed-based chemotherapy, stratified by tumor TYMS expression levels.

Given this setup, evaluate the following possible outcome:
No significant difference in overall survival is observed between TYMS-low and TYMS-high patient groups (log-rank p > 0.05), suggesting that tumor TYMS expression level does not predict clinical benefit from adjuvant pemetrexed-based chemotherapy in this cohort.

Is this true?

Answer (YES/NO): NO